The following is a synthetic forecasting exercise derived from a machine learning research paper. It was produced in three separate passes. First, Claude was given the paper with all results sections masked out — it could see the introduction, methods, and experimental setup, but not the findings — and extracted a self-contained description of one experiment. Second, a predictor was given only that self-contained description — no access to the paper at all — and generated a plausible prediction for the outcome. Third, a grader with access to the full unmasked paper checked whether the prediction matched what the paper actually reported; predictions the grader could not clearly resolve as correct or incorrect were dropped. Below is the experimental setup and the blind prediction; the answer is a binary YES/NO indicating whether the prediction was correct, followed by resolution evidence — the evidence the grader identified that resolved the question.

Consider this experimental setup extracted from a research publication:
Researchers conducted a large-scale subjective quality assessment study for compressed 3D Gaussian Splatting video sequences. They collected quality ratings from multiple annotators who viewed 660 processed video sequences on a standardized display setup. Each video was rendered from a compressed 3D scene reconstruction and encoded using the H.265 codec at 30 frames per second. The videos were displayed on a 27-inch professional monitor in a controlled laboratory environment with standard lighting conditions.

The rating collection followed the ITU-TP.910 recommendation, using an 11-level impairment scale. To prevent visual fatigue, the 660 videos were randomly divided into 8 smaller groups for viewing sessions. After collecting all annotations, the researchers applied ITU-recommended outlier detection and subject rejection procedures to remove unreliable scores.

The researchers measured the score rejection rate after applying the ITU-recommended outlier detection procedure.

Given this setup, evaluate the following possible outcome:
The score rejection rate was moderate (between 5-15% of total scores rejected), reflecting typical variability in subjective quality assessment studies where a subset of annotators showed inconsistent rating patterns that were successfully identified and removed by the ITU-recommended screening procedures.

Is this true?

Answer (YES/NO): NO